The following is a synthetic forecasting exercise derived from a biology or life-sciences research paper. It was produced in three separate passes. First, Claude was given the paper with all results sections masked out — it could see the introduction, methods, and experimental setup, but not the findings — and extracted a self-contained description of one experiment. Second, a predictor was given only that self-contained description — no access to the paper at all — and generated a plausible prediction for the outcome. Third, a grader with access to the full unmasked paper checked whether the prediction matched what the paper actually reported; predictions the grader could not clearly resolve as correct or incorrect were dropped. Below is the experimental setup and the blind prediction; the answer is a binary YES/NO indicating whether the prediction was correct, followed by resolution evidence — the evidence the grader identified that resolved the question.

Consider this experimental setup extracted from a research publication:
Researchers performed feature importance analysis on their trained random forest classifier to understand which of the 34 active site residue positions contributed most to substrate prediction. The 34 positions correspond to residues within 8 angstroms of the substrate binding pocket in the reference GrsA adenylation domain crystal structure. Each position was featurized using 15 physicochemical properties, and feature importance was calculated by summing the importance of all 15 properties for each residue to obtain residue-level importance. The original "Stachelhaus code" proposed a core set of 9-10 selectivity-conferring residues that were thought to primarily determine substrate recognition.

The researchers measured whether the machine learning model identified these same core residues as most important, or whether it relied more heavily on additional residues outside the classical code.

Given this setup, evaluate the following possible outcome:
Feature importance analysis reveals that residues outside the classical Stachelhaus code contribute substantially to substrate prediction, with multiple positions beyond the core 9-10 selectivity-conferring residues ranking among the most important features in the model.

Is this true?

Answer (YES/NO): NO